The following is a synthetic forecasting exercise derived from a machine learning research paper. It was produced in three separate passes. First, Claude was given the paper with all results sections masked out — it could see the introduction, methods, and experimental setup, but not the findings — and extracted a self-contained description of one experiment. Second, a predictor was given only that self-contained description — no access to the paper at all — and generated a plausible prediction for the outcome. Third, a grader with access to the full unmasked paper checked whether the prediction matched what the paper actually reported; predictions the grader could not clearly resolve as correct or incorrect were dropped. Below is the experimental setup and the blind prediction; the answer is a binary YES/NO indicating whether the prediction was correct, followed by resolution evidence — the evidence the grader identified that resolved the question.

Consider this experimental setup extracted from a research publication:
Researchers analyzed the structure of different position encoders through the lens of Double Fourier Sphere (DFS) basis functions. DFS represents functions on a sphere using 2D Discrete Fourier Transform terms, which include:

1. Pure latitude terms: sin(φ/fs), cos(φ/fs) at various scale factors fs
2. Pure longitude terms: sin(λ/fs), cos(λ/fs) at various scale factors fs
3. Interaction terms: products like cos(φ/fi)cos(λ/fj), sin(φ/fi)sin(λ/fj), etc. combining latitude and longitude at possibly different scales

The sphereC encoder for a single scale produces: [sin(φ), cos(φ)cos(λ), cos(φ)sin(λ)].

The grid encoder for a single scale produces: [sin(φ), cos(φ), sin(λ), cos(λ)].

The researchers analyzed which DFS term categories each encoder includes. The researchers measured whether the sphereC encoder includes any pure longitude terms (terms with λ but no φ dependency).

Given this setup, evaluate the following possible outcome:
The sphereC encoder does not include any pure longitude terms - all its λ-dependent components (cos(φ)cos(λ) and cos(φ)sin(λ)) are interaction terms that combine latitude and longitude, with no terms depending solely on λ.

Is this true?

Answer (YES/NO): YES